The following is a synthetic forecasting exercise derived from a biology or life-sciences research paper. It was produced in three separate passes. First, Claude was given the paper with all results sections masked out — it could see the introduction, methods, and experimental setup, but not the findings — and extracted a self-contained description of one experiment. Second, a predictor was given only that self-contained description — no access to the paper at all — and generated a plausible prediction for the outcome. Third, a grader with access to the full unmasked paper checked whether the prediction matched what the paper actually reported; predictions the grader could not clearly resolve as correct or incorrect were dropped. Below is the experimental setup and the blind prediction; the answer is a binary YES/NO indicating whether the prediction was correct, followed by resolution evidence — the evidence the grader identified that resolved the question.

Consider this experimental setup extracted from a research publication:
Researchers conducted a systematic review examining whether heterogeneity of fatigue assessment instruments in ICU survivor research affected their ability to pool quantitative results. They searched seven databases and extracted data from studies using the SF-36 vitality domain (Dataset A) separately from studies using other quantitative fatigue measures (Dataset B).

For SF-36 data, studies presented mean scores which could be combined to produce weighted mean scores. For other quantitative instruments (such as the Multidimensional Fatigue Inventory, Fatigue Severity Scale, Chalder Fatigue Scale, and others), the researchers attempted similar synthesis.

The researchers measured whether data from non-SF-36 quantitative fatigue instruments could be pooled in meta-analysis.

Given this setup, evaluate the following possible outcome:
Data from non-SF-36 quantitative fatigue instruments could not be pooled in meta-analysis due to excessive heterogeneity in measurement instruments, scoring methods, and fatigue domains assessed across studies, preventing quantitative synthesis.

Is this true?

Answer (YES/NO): YES